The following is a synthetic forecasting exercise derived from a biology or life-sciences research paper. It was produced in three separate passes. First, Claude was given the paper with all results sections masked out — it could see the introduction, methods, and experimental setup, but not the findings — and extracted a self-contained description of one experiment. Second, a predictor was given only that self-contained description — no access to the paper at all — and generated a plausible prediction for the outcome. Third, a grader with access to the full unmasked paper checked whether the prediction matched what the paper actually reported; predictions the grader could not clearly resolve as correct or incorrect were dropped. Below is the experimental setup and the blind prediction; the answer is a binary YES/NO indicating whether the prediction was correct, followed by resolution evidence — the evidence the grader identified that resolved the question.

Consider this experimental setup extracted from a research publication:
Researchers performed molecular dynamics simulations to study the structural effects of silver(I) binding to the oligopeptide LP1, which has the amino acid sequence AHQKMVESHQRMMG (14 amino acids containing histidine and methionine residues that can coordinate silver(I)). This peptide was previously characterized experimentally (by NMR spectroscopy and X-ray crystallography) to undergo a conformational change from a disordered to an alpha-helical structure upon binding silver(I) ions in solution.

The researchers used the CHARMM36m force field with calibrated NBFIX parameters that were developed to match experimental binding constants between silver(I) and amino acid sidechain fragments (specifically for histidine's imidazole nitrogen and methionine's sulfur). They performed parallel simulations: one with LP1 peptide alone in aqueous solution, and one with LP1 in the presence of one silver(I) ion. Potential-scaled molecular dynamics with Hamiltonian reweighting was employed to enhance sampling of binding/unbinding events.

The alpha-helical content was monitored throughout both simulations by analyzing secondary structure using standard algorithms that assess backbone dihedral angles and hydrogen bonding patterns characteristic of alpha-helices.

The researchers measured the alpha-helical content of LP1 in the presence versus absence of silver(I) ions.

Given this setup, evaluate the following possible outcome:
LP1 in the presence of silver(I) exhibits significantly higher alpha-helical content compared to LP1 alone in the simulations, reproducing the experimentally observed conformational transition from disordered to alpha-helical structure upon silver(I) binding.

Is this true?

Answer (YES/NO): YES